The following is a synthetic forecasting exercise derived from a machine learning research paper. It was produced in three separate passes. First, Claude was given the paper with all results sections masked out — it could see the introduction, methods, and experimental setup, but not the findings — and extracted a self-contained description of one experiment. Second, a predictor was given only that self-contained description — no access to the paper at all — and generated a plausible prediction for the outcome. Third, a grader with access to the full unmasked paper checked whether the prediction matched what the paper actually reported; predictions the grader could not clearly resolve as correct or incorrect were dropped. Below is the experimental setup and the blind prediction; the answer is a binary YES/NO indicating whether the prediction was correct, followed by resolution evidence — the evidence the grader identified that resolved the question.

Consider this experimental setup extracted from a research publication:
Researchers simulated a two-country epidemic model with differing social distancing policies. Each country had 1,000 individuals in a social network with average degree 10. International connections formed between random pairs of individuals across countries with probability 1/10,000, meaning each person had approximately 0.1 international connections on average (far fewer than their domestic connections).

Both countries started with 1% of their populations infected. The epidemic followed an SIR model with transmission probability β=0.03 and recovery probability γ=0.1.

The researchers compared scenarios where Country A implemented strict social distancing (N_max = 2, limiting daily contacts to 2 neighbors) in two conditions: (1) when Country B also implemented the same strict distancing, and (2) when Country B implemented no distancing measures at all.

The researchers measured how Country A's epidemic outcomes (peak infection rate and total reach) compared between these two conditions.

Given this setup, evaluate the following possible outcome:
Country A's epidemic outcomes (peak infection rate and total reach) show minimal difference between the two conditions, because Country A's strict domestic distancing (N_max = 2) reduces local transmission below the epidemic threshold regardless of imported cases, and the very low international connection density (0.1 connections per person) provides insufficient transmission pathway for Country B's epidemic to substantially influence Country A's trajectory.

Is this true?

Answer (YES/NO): NO